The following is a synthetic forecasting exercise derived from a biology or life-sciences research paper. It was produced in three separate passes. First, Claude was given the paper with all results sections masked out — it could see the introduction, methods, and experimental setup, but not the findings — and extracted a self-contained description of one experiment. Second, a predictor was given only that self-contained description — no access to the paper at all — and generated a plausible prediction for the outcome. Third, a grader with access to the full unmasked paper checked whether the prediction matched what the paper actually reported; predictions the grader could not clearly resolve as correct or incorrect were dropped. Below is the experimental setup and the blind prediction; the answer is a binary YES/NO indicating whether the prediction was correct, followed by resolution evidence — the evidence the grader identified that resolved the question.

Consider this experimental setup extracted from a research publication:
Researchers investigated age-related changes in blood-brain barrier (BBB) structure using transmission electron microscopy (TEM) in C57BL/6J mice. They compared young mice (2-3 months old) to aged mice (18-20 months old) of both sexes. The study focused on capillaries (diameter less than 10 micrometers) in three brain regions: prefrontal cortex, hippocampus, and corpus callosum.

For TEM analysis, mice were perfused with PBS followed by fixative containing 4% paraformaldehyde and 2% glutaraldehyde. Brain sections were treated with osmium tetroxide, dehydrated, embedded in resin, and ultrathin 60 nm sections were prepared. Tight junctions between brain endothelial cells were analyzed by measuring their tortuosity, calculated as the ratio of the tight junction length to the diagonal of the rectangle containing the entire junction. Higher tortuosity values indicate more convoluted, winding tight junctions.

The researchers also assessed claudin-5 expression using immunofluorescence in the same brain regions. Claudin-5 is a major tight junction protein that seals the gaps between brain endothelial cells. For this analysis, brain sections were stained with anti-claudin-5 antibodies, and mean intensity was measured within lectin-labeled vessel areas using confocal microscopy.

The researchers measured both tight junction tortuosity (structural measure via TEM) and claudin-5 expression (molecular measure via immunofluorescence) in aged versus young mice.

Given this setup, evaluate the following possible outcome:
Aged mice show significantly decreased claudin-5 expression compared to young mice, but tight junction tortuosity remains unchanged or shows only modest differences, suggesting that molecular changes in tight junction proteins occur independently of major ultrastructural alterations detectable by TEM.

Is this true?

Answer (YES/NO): NO